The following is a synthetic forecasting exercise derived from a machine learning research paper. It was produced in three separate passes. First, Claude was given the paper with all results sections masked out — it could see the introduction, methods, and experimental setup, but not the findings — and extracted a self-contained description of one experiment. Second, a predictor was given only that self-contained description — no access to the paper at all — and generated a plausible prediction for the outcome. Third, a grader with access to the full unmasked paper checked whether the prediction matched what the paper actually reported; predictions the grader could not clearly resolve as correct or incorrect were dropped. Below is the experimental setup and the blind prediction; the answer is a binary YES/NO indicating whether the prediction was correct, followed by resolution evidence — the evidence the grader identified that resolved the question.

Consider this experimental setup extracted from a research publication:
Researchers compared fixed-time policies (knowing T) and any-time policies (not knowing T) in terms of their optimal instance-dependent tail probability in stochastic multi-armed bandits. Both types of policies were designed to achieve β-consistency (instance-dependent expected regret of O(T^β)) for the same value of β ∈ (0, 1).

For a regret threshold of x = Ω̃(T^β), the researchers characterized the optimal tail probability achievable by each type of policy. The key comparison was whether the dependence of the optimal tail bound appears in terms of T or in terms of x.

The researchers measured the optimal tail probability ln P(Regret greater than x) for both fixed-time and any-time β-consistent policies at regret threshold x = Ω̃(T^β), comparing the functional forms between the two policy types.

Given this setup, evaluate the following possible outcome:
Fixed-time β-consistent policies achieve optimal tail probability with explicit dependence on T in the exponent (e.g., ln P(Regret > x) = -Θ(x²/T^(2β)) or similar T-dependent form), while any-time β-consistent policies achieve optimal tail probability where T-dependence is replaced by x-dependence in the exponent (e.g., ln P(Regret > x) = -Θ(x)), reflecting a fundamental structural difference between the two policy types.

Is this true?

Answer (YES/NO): NO